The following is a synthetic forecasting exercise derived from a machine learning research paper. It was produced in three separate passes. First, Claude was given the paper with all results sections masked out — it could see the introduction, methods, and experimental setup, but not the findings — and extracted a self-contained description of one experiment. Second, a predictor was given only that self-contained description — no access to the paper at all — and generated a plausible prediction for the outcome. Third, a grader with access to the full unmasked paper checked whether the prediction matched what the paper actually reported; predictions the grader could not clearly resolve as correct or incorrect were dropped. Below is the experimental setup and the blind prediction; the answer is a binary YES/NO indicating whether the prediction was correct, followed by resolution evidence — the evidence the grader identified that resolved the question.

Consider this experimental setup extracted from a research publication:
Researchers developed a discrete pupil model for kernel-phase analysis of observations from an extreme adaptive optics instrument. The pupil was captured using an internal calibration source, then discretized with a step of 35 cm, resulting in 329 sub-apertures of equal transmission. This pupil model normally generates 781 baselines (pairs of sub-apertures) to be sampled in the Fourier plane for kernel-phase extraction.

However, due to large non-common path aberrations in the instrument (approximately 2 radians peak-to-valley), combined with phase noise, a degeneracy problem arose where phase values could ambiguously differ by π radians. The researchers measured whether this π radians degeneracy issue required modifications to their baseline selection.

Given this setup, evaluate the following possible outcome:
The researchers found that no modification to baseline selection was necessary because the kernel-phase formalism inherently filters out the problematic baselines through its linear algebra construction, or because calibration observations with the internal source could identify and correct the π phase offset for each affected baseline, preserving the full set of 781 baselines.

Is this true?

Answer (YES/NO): NO